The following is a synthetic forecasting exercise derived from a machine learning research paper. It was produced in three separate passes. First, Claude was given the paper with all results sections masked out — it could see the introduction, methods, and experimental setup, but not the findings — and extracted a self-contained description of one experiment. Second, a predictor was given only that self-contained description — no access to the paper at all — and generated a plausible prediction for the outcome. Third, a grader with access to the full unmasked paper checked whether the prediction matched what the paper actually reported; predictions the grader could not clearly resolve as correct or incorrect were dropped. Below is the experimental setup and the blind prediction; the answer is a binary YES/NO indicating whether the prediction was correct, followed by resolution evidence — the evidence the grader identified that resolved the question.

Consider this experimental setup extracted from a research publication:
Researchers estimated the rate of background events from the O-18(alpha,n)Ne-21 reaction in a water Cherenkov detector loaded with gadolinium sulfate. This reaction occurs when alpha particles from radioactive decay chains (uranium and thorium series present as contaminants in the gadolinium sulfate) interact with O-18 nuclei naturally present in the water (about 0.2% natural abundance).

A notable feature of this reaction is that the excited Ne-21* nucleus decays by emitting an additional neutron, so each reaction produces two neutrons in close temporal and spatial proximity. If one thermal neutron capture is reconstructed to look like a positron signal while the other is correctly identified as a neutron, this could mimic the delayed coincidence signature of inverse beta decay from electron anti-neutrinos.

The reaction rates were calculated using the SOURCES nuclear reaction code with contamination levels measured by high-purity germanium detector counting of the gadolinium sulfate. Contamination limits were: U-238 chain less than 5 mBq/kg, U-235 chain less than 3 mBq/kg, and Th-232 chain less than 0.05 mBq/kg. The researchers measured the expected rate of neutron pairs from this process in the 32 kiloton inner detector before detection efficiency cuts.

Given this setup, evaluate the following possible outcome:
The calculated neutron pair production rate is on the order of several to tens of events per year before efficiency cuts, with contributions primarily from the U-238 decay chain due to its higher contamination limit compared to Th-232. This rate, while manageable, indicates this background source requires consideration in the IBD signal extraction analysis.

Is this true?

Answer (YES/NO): NO